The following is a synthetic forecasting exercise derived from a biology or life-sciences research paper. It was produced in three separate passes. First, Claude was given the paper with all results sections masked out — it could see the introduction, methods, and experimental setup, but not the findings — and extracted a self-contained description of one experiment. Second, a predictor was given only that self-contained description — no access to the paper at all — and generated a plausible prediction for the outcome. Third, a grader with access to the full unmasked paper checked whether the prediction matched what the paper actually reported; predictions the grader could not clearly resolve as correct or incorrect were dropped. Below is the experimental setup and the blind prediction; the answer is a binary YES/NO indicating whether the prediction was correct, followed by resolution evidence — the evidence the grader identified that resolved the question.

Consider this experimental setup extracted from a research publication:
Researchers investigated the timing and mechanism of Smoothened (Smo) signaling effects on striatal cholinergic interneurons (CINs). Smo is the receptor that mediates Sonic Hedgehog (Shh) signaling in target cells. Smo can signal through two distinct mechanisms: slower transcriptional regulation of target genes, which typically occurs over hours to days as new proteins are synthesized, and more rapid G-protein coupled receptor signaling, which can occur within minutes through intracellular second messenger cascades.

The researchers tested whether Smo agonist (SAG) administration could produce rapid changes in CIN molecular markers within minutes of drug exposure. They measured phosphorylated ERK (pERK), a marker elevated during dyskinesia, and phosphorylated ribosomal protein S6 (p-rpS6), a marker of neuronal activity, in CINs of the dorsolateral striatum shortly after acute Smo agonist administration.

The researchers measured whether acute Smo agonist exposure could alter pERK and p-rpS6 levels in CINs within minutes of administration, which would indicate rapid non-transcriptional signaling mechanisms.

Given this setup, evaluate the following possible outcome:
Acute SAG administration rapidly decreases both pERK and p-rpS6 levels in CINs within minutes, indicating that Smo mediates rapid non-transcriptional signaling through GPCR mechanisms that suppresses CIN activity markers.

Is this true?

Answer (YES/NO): NO